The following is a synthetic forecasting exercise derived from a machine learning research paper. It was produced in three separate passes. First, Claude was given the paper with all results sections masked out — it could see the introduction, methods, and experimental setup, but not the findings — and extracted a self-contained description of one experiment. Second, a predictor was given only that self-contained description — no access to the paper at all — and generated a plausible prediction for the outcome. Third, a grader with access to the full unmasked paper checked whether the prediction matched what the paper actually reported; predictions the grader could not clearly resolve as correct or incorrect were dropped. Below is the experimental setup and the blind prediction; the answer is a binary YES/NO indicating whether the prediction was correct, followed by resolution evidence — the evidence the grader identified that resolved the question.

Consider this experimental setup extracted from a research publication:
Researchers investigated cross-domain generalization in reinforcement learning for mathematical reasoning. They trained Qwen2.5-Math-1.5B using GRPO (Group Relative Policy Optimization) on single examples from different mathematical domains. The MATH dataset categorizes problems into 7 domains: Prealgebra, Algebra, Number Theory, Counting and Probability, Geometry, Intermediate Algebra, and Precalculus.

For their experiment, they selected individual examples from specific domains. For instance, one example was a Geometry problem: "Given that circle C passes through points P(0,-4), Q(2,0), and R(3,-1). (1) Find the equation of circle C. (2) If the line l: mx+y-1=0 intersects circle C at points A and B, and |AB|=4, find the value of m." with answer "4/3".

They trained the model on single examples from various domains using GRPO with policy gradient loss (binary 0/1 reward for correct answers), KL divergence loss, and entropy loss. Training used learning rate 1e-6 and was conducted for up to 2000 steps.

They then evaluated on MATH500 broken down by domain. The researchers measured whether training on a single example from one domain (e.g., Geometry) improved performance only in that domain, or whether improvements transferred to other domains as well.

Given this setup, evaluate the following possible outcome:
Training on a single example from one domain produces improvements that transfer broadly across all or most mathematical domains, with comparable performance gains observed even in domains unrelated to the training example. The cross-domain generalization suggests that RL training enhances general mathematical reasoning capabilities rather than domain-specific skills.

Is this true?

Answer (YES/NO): YES